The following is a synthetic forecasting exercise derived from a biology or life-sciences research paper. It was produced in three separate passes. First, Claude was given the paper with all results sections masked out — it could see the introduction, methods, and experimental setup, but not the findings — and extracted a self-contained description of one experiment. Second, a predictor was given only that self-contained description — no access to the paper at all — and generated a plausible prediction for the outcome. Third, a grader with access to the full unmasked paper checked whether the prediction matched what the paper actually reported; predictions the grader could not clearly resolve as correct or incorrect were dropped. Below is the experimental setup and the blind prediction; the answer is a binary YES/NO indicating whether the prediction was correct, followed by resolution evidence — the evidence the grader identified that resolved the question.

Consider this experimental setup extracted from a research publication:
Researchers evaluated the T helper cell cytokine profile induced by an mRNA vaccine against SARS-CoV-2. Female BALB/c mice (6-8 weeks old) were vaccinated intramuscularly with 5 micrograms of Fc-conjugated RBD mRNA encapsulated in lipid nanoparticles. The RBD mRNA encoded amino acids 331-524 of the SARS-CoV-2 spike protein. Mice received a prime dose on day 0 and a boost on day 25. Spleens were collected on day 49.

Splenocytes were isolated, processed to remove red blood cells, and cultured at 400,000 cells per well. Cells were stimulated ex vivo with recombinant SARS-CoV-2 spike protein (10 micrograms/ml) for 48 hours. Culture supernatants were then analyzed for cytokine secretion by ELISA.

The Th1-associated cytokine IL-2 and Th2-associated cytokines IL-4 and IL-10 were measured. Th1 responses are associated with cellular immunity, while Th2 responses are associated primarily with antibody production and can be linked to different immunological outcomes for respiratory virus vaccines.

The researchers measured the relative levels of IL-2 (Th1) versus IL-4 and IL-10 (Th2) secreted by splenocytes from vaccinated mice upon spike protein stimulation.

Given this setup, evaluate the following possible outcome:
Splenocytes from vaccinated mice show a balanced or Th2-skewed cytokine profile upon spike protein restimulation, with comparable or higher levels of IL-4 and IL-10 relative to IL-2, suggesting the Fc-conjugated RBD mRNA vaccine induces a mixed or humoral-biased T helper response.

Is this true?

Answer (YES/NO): NO